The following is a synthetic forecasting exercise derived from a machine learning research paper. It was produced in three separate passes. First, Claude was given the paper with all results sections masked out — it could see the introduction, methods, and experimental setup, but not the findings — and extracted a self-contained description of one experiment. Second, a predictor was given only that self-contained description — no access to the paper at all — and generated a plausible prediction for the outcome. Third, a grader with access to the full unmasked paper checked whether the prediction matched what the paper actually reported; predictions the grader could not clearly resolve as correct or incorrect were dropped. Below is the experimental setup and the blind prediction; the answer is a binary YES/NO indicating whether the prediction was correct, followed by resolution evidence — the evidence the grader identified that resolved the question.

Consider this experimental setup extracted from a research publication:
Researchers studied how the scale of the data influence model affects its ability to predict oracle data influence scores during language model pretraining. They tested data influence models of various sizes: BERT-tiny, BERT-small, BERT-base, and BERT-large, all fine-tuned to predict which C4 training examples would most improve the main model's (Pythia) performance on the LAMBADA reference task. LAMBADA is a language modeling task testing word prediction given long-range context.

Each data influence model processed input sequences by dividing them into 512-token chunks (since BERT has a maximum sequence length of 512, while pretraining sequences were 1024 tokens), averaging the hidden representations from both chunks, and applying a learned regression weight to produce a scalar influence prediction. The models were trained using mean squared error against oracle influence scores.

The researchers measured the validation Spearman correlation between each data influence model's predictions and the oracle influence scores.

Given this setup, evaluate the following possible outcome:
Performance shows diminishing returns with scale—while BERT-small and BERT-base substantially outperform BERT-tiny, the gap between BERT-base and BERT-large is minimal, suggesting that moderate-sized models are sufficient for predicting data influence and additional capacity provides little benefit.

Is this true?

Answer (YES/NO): YES